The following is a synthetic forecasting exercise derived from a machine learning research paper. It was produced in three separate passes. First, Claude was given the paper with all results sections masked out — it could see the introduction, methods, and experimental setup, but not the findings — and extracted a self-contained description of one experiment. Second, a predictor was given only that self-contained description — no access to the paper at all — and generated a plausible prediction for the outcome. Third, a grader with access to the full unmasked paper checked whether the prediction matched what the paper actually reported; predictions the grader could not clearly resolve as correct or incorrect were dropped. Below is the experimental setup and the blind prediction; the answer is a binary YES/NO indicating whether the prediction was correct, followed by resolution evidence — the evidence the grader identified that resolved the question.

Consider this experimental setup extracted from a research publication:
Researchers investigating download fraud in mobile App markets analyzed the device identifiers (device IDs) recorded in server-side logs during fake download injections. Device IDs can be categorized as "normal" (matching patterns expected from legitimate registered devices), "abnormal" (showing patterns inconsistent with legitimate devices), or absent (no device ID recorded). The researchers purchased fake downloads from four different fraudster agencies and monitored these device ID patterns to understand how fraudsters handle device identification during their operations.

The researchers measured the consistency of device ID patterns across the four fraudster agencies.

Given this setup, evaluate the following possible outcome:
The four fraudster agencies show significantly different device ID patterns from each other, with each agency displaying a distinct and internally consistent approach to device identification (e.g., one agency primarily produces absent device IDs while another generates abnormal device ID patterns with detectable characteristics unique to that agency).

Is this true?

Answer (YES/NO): NO